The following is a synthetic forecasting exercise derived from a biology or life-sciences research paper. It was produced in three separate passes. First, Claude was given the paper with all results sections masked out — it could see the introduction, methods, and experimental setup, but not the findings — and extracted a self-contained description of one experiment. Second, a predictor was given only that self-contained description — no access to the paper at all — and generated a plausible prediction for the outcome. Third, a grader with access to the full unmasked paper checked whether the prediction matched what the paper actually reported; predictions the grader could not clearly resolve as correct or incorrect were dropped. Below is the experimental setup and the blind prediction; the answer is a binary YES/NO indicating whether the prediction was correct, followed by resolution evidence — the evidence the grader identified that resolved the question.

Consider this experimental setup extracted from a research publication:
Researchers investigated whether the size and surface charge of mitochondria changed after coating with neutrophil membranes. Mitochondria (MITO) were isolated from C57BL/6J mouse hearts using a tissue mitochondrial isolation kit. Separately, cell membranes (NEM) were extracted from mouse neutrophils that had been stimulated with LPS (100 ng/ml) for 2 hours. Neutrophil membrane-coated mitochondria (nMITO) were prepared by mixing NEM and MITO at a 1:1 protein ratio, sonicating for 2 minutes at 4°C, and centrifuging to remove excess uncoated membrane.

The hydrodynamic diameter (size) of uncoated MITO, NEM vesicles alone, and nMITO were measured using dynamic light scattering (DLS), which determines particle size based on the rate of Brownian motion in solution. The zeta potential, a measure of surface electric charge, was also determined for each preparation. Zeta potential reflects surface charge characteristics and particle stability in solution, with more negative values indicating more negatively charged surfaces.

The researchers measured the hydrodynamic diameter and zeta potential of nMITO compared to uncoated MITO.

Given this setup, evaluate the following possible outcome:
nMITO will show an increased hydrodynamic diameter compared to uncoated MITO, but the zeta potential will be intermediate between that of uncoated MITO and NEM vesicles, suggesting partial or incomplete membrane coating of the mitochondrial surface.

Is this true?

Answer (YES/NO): NO